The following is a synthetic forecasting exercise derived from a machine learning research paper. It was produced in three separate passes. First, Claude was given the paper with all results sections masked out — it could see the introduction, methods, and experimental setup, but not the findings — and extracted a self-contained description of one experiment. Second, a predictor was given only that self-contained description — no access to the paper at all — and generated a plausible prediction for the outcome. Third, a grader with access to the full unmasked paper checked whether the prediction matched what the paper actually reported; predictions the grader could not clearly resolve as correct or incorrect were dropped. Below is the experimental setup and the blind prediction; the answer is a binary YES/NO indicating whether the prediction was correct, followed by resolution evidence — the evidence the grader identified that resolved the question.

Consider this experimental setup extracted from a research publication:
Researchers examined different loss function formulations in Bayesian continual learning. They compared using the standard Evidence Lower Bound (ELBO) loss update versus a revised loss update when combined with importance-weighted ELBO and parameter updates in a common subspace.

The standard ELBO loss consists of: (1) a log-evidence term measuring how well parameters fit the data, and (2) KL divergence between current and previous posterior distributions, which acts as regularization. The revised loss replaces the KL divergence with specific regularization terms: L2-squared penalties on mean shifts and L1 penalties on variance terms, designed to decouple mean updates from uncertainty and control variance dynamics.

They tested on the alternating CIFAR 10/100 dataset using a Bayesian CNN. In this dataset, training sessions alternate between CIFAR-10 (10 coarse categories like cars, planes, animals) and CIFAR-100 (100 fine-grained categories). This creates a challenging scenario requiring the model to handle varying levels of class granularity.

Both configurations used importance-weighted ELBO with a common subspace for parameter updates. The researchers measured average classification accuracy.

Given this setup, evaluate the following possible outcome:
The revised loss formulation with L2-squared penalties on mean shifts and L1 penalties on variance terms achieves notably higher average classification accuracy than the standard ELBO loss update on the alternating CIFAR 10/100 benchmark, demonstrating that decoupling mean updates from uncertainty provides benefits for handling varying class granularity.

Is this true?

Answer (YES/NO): YES